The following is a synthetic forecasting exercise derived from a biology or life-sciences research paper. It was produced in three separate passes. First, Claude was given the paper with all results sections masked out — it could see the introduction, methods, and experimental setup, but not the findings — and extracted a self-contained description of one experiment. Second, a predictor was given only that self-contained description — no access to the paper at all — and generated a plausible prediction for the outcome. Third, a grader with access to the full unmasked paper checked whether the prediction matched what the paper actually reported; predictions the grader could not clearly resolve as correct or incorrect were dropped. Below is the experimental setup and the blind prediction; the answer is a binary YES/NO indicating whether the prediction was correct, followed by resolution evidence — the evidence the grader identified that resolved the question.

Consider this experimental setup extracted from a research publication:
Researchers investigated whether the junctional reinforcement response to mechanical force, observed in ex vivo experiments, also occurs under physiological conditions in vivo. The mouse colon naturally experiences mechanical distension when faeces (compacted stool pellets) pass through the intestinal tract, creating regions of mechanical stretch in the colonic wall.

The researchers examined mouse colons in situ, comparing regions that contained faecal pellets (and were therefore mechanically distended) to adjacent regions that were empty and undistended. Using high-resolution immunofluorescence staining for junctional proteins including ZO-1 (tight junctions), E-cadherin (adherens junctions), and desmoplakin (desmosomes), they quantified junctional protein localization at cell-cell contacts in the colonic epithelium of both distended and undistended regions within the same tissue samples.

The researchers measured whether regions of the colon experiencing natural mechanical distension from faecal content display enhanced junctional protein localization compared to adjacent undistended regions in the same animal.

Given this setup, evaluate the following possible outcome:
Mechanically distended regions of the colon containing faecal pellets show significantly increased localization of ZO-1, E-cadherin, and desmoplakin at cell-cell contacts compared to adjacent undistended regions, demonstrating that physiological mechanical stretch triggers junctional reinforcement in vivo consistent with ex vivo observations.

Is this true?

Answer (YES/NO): YES